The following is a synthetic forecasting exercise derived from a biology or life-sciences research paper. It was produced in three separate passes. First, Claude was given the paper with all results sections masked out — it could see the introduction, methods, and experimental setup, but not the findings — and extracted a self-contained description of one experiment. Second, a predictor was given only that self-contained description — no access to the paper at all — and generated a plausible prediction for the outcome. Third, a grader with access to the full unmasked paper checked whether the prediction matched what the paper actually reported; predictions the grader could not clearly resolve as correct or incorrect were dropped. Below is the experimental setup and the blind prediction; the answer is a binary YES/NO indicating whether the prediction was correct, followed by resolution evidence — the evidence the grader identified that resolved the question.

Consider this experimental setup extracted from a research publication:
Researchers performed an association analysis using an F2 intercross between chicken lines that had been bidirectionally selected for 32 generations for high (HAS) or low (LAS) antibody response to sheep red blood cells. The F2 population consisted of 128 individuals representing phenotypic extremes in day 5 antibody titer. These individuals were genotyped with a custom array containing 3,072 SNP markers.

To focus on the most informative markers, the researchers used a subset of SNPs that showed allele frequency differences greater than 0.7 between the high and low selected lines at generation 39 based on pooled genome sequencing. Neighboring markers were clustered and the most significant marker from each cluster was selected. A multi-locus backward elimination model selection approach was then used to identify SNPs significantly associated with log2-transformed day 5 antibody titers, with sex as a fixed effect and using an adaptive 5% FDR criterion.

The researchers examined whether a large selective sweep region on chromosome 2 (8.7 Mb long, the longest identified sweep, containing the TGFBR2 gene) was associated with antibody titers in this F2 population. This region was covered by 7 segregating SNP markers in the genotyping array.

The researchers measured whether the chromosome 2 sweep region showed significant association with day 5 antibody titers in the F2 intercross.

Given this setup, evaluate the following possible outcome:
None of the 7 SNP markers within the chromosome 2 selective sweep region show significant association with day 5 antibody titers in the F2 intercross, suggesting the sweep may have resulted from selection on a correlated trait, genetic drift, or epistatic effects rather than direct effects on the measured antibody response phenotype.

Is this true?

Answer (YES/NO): YES